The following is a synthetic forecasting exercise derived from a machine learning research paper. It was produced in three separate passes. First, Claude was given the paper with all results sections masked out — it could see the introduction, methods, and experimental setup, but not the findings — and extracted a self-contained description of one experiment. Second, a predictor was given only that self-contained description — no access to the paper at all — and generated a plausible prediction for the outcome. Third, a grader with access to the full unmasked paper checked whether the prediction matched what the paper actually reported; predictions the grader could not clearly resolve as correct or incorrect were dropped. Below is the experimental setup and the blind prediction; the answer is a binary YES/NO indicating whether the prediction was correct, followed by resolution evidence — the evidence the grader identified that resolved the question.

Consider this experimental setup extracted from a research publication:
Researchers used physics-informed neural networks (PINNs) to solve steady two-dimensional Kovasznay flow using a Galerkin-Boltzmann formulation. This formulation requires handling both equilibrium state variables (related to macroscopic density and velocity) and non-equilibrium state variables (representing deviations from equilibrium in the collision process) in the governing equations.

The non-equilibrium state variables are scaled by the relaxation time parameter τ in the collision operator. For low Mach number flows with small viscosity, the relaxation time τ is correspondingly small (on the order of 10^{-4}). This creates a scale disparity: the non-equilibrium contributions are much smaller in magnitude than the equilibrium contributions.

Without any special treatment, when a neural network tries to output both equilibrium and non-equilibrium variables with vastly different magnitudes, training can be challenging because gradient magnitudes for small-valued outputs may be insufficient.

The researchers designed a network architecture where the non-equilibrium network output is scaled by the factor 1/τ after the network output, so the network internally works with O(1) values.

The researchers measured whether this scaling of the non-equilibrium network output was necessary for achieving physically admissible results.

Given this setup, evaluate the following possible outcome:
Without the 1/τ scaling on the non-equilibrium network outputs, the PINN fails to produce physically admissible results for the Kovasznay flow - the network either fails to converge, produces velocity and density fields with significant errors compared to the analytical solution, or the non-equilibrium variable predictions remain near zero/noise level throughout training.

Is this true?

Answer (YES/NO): YES